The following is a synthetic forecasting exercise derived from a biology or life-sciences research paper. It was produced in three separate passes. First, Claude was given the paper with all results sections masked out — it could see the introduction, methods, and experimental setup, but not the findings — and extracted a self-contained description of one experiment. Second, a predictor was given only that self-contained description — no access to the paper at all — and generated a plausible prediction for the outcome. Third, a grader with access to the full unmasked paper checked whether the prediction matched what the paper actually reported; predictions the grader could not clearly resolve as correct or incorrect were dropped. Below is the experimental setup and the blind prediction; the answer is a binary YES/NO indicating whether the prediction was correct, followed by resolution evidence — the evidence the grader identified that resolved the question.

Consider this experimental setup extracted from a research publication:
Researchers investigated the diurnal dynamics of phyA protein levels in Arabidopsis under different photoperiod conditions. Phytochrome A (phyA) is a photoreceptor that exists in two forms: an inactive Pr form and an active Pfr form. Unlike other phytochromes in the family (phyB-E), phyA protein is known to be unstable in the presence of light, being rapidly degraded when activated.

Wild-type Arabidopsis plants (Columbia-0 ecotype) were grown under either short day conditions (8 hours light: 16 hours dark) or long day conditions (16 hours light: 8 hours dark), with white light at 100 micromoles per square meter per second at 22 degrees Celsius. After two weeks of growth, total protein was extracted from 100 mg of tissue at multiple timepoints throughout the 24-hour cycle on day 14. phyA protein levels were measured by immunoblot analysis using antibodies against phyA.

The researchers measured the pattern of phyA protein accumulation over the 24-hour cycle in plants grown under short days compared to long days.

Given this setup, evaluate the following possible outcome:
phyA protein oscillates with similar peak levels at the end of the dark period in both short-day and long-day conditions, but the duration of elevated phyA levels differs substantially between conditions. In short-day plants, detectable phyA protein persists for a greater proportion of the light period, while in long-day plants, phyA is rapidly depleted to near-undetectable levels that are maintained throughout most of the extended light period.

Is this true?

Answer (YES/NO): NO